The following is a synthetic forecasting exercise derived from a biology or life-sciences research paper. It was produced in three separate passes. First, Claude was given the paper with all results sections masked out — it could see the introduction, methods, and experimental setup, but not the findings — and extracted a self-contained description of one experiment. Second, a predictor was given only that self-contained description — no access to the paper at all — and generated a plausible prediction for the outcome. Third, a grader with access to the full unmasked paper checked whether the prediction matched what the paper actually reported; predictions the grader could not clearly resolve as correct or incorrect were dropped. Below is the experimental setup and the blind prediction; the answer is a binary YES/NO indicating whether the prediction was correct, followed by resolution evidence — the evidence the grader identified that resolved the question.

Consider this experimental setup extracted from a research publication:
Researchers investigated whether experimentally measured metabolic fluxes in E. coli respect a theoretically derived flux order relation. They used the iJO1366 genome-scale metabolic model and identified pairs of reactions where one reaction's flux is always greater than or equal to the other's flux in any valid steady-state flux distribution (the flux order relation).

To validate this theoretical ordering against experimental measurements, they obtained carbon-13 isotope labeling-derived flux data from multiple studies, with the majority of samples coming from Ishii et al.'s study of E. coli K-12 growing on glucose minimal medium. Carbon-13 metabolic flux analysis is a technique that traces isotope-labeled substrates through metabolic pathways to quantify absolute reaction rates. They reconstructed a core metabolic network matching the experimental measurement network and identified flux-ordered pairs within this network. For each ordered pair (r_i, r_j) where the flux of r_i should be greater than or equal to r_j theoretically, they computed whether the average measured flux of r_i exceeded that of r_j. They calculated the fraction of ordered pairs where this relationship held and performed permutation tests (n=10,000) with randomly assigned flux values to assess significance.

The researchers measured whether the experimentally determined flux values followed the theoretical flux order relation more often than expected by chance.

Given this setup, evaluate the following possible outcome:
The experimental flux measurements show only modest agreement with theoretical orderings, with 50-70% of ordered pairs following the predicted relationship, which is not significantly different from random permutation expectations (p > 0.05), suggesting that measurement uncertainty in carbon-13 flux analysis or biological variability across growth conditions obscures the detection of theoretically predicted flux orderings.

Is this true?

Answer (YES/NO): NO